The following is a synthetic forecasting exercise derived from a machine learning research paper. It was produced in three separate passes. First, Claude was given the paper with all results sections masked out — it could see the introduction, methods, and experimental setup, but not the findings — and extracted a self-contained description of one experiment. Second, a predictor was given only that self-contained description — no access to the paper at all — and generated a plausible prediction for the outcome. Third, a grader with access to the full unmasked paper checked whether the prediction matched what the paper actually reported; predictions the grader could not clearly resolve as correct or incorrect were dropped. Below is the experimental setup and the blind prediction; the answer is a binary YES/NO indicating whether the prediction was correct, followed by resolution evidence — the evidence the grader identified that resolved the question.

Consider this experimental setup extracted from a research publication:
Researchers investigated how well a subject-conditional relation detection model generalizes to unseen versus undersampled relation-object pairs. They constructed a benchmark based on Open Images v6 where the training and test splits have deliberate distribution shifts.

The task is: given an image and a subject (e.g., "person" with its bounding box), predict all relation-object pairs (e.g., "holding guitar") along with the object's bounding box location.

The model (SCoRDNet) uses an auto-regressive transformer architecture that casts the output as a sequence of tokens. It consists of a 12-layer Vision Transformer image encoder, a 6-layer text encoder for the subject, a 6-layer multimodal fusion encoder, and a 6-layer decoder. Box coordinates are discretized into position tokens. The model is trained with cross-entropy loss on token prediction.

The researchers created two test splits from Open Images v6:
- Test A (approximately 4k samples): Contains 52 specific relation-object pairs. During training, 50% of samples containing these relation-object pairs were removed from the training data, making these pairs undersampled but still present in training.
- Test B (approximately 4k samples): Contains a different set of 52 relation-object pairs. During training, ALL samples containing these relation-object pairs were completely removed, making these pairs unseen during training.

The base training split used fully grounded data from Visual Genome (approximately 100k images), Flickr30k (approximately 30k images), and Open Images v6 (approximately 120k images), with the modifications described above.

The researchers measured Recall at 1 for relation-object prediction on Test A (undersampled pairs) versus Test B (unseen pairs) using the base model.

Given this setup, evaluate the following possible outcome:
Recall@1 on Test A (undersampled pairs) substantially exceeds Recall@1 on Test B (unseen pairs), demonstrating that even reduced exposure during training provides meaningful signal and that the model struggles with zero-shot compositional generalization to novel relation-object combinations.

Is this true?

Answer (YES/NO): YES